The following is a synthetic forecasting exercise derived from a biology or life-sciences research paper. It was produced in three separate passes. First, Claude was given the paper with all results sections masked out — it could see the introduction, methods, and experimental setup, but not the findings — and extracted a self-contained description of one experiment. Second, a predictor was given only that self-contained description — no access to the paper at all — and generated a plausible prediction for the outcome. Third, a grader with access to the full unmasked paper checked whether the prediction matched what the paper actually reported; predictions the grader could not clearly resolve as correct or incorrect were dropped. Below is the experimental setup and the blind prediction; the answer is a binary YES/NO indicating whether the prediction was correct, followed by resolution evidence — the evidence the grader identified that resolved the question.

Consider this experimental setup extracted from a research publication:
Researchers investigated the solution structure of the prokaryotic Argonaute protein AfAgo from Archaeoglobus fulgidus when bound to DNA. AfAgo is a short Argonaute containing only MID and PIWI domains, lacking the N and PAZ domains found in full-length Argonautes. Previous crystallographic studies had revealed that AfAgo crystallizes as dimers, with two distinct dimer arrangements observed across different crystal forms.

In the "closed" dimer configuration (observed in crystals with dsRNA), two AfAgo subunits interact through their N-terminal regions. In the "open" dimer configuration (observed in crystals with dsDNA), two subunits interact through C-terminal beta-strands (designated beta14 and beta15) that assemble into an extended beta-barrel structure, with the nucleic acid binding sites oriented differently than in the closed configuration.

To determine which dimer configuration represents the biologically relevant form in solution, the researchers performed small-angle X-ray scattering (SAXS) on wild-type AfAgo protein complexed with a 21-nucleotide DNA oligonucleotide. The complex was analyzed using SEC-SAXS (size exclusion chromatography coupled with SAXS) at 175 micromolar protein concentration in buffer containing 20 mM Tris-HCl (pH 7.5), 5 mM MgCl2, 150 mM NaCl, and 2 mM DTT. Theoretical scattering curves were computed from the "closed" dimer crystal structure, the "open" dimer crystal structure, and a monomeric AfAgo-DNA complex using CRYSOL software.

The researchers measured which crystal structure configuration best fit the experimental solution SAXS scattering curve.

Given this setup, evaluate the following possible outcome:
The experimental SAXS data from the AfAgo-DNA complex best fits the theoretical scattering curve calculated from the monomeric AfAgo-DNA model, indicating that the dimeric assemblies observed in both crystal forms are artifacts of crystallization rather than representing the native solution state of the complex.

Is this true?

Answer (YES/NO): NO